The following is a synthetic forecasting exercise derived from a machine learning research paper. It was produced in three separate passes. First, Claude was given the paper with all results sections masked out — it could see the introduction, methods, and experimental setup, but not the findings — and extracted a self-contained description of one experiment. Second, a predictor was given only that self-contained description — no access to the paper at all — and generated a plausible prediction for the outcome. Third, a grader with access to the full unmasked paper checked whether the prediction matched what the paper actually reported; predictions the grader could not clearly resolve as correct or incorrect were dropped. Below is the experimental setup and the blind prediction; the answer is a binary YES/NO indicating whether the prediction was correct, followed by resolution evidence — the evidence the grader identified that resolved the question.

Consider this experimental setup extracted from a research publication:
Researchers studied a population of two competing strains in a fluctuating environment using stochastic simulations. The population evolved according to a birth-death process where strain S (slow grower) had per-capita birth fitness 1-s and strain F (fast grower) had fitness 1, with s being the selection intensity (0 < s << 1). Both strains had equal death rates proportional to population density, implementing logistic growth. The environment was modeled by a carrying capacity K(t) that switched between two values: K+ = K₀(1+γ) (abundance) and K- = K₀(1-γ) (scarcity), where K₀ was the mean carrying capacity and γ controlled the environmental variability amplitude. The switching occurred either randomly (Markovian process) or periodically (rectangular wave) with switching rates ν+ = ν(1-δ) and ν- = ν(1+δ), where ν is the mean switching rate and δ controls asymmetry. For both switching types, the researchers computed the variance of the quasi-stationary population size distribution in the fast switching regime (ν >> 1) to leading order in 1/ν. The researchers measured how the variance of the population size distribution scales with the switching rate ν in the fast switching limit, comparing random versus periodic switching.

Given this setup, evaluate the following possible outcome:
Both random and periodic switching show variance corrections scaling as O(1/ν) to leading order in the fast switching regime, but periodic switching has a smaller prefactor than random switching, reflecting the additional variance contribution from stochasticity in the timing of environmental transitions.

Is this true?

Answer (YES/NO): NO